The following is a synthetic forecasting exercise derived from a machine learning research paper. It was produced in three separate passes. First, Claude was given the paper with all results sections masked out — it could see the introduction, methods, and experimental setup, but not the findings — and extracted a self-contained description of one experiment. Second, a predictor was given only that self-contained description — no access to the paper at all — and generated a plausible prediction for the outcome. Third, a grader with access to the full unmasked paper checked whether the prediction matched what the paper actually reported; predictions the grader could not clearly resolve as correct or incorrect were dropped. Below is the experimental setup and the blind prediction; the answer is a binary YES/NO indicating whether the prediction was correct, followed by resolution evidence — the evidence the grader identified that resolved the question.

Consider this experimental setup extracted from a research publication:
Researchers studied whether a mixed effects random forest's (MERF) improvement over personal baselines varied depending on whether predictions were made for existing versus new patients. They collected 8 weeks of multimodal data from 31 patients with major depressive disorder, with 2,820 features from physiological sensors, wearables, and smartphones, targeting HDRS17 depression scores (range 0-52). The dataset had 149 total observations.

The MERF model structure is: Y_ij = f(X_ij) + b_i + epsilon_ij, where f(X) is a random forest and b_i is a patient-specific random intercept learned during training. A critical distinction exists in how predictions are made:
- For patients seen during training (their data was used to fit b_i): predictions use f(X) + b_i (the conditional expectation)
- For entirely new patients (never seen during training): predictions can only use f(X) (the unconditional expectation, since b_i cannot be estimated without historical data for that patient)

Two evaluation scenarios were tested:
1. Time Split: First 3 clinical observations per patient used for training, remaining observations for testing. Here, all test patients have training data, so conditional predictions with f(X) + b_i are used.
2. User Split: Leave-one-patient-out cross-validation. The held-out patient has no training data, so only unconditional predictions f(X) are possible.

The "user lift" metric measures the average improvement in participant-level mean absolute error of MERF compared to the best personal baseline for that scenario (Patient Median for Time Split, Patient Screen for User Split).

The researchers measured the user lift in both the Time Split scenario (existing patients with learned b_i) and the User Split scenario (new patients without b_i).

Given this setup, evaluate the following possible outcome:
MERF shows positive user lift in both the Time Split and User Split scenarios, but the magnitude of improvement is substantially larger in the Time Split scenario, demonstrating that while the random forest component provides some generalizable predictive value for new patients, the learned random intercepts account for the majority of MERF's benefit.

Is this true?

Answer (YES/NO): NO